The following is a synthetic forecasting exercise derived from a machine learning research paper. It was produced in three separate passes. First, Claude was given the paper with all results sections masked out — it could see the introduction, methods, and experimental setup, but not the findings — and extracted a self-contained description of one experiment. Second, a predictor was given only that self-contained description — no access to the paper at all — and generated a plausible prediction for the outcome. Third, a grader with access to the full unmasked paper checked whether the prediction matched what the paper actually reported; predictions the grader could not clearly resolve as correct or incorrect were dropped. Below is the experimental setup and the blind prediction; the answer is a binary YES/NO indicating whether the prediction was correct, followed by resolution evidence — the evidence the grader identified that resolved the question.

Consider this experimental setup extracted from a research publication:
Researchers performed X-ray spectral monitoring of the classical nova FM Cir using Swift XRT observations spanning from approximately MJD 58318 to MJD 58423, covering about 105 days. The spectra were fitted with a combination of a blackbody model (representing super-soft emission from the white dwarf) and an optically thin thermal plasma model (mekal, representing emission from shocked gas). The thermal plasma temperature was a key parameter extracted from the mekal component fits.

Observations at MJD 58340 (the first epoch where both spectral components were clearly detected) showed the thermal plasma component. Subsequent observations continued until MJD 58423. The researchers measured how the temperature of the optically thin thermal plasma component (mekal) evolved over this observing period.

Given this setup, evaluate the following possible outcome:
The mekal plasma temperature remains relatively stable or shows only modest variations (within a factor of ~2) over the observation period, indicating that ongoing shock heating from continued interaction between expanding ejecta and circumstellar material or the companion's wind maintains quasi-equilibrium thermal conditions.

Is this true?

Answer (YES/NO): NO